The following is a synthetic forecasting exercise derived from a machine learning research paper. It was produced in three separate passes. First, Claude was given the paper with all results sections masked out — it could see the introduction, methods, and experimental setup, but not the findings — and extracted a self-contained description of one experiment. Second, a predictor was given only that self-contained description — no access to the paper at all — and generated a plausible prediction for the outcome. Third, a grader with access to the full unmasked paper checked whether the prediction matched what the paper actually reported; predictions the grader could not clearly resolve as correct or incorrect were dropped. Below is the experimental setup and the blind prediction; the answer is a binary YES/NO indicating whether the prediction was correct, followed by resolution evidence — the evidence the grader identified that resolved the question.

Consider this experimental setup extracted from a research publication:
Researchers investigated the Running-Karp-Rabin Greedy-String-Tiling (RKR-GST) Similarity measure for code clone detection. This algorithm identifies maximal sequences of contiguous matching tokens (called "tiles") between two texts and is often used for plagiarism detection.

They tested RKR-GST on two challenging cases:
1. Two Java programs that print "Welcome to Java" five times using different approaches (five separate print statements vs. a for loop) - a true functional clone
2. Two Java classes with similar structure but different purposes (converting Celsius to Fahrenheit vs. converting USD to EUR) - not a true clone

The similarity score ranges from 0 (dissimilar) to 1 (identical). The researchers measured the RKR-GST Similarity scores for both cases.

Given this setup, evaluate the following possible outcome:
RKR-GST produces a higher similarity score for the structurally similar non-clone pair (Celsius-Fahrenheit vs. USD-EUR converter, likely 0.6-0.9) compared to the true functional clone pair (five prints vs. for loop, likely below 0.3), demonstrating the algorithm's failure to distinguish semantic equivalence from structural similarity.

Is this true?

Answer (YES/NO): NO